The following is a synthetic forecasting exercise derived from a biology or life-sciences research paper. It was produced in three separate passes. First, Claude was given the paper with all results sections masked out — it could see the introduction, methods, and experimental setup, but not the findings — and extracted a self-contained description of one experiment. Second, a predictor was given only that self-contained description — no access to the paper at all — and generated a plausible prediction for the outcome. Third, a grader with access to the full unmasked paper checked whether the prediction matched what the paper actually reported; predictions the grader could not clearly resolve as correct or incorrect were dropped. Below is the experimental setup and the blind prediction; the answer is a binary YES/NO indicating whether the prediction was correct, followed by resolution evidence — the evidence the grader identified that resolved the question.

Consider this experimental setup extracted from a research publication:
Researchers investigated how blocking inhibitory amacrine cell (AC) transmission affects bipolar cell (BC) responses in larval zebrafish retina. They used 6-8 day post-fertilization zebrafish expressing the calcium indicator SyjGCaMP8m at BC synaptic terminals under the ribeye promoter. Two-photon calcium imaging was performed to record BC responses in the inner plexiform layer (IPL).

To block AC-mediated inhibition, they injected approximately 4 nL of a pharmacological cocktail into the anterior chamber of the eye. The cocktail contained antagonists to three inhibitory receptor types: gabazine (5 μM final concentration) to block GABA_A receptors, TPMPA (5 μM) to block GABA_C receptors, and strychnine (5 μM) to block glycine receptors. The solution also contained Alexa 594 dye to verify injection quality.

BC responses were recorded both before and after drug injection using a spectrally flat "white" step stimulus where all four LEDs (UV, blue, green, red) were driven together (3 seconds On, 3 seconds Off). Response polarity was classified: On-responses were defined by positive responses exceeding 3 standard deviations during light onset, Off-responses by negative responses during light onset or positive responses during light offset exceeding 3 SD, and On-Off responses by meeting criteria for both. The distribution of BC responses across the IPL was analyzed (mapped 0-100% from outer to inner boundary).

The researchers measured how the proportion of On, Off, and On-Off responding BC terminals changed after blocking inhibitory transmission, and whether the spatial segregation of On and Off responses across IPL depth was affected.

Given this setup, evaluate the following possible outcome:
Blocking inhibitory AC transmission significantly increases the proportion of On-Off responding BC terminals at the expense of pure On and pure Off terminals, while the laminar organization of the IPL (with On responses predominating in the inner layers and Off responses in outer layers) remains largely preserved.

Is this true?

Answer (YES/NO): NO